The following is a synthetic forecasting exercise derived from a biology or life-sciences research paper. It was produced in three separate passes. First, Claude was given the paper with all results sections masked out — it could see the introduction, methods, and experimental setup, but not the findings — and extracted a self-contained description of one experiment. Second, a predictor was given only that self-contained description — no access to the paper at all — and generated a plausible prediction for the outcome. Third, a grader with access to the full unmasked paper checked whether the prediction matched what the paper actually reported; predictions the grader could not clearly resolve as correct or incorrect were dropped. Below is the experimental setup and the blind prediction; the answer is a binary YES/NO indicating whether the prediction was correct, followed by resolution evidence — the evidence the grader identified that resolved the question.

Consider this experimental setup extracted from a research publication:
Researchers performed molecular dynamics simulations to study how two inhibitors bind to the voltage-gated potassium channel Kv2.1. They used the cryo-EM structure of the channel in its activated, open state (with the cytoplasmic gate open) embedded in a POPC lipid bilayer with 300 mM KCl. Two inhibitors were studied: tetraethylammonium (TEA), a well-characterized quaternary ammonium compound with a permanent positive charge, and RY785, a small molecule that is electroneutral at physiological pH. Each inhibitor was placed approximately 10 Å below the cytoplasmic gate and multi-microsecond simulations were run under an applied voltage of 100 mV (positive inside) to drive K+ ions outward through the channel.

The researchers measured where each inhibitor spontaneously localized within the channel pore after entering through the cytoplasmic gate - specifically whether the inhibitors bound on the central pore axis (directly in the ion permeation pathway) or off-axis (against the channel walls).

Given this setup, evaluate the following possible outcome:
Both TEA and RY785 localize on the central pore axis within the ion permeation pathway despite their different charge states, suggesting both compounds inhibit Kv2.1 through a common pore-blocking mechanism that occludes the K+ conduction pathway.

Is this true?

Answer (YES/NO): NO